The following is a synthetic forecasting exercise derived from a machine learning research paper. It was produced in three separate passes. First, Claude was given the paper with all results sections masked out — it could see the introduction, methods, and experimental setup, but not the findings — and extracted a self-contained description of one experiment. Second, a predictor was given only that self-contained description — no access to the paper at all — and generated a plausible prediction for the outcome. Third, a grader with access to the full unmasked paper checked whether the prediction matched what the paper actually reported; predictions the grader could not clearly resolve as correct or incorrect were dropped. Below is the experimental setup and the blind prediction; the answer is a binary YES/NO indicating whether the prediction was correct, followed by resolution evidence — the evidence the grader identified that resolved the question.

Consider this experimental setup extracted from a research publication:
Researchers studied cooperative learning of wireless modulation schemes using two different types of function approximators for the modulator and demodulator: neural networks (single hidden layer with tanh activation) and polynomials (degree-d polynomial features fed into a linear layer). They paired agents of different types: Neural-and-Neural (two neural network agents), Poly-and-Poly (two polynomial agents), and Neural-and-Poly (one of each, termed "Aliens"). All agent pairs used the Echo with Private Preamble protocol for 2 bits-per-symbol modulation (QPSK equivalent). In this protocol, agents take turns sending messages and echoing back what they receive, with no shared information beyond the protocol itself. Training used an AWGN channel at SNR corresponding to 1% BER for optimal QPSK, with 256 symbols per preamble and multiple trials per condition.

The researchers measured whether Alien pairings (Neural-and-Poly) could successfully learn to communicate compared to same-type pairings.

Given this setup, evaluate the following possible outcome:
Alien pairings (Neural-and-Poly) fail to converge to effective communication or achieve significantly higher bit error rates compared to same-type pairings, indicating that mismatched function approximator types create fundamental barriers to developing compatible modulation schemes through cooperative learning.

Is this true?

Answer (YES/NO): NO